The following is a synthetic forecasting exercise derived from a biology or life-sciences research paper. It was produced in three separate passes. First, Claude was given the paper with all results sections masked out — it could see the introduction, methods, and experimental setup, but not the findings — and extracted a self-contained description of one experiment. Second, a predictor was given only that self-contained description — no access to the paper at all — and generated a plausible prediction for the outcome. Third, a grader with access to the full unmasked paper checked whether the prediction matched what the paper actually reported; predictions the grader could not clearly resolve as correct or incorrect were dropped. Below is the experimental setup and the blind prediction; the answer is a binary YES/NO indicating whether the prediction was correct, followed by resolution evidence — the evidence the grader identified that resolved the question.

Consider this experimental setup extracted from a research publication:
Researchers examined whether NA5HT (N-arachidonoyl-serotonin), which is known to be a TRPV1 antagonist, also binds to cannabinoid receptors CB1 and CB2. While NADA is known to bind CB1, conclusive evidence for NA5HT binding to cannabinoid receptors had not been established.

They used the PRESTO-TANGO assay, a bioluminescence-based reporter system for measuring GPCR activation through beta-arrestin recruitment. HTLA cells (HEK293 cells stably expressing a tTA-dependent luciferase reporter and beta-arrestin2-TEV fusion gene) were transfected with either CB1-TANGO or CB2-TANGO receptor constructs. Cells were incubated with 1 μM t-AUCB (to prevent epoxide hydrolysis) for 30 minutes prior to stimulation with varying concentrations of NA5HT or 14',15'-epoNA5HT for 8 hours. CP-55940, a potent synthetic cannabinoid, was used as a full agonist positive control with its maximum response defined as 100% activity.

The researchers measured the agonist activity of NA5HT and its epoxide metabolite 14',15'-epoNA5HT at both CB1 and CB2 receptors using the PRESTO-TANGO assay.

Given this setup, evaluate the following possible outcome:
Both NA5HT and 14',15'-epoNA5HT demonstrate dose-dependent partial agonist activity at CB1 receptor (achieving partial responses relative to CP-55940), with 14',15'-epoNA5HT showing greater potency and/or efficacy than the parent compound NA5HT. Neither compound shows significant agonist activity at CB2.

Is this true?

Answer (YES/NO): NO